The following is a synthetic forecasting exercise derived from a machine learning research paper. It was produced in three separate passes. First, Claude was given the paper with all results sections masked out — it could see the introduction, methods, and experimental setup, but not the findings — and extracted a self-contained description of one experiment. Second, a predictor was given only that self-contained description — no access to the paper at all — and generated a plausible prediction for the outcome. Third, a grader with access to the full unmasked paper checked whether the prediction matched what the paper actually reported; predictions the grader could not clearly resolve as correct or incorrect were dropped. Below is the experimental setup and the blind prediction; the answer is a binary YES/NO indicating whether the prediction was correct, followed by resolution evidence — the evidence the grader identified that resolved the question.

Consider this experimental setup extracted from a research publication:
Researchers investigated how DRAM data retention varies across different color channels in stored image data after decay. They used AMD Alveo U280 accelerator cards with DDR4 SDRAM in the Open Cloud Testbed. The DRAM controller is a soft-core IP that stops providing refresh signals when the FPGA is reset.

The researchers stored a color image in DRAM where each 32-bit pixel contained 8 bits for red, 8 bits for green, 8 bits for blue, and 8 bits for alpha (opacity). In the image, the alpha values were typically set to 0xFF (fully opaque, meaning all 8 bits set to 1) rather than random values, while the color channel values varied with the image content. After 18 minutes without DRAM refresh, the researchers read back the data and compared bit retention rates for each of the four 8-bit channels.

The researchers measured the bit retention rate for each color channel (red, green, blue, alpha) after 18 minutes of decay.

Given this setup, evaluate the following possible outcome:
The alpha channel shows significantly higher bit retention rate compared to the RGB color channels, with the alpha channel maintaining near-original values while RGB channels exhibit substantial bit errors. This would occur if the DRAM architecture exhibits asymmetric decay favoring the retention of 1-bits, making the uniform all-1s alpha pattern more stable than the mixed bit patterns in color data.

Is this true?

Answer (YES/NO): NO